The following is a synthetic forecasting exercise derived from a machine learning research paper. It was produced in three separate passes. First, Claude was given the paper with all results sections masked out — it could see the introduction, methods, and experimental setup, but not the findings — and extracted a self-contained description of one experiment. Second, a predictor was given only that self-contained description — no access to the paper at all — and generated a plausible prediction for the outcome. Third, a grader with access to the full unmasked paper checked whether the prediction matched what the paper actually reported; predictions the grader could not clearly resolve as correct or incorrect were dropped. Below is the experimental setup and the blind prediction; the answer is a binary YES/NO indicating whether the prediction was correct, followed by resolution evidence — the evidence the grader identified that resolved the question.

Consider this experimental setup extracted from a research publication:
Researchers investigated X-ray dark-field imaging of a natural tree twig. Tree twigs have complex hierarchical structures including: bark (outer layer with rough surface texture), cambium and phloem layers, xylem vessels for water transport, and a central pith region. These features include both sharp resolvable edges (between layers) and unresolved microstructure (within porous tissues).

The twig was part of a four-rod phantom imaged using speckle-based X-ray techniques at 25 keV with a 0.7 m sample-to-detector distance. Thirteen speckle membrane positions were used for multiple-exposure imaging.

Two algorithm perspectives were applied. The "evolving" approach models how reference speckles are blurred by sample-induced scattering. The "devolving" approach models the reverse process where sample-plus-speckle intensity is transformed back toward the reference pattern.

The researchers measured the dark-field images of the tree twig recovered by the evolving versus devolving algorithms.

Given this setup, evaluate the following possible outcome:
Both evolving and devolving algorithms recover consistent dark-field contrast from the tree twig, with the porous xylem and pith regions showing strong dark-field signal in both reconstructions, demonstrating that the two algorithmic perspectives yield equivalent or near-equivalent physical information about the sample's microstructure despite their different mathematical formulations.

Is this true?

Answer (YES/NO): NO